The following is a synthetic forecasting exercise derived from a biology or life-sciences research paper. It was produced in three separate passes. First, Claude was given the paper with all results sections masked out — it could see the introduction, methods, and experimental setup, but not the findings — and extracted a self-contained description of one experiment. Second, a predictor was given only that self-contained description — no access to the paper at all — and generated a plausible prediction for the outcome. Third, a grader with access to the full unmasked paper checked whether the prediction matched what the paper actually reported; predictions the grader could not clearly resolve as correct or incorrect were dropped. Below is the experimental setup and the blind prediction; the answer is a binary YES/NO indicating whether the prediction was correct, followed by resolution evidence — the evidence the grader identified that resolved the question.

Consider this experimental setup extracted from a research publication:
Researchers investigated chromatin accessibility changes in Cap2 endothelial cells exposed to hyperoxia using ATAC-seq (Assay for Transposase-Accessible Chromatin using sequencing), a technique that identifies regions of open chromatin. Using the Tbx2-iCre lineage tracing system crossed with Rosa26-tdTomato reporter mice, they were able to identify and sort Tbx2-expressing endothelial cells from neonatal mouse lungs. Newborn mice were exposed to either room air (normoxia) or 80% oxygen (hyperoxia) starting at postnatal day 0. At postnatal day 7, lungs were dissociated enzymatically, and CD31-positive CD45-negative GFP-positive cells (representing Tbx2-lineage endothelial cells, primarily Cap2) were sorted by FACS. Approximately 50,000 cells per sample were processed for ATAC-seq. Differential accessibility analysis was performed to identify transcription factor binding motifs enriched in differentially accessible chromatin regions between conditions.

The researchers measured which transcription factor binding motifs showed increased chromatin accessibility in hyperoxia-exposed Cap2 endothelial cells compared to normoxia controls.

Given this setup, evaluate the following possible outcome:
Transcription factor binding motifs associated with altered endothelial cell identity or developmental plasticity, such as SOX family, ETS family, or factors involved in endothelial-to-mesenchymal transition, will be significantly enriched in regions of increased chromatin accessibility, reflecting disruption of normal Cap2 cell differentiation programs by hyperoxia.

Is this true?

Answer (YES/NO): YES